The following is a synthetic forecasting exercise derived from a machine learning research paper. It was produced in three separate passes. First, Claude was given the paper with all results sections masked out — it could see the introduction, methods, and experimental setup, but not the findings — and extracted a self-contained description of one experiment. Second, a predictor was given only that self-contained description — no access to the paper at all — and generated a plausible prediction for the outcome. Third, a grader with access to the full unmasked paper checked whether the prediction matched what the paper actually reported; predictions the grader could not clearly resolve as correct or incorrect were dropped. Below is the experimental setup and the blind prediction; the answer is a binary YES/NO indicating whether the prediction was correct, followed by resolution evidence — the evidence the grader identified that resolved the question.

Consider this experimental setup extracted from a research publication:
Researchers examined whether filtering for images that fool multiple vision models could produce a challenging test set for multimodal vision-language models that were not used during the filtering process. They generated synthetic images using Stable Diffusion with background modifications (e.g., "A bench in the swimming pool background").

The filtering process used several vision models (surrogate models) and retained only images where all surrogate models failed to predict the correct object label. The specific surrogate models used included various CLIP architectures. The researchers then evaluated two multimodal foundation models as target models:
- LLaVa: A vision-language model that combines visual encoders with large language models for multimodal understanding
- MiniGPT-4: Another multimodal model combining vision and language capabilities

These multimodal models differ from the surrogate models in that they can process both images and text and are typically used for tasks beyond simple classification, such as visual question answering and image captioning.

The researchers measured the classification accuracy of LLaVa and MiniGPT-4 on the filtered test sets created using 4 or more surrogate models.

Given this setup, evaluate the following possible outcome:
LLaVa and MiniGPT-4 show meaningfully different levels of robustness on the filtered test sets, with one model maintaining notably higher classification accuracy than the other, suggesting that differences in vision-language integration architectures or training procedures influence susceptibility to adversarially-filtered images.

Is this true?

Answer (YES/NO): YES